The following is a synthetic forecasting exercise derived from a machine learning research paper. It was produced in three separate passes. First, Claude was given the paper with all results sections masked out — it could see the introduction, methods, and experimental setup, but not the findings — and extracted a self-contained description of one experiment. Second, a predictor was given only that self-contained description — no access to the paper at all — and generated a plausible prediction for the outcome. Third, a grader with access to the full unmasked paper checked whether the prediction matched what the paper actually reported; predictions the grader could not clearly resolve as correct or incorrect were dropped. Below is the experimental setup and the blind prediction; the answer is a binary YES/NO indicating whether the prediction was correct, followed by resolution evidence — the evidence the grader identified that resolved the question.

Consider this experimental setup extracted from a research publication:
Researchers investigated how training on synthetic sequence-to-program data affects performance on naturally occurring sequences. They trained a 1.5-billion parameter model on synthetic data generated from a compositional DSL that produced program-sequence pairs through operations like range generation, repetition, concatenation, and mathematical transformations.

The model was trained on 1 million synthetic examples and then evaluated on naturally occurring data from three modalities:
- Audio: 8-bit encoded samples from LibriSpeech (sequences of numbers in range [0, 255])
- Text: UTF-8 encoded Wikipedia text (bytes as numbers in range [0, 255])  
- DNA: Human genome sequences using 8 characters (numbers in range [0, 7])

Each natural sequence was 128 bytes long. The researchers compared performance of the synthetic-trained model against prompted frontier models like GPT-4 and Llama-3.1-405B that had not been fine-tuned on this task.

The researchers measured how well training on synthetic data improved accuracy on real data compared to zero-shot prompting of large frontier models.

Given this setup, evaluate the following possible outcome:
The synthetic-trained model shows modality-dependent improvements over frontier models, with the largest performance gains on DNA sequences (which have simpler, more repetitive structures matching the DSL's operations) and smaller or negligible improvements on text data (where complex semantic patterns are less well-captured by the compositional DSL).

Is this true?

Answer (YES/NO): NO